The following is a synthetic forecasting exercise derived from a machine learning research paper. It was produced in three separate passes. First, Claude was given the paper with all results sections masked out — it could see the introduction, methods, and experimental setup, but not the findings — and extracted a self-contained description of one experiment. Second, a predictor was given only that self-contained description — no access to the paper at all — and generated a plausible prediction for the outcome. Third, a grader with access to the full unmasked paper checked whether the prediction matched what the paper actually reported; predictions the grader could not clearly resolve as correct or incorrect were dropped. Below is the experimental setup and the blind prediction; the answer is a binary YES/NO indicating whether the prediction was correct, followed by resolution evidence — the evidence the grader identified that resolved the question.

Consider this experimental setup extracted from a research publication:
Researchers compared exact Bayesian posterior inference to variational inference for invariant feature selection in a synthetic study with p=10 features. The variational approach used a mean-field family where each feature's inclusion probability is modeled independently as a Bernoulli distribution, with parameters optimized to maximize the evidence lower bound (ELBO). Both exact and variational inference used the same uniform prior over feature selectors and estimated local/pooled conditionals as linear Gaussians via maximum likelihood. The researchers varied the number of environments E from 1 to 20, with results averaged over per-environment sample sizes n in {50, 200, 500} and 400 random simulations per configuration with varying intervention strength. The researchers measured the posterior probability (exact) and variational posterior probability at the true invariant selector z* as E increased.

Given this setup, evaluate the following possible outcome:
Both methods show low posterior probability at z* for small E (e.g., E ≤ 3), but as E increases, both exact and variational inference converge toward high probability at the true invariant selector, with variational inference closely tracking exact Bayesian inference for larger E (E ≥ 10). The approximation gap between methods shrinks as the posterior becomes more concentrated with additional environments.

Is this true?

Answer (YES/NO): NO